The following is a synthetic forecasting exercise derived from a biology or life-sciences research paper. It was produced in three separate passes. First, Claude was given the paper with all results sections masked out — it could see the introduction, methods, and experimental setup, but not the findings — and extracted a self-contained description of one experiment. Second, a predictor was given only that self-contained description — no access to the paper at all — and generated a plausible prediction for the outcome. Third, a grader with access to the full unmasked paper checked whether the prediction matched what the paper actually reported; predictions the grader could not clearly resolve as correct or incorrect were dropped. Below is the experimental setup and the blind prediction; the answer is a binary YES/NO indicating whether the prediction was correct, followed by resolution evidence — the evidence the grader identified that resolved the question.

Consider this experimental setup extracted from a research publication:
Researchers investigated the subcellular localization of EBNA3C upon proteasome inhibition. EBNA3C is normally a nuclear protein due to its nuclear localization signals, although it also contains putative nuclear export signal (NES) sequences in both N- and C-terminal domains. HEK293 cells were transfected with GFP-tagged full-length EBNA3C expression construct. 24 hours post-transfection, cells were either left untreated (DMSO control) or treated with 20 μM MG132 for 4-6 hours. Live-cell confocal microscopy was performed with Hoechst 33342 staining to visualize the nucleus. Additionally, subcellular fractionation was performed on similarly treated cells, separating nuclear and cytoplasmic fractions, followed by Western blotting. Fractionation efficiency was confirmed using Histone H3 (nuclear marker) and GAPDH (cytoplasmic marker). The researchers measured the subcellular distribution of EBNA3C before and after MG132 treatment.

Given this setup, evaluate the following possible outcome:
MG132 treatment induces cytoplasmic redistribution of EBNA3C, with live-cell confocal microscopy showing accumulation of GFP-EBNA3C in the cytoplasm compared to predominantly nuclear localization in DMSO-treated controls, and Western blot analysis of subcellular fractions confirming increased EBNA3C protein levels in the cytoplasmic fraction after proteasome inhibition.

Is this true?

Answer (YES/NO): NO